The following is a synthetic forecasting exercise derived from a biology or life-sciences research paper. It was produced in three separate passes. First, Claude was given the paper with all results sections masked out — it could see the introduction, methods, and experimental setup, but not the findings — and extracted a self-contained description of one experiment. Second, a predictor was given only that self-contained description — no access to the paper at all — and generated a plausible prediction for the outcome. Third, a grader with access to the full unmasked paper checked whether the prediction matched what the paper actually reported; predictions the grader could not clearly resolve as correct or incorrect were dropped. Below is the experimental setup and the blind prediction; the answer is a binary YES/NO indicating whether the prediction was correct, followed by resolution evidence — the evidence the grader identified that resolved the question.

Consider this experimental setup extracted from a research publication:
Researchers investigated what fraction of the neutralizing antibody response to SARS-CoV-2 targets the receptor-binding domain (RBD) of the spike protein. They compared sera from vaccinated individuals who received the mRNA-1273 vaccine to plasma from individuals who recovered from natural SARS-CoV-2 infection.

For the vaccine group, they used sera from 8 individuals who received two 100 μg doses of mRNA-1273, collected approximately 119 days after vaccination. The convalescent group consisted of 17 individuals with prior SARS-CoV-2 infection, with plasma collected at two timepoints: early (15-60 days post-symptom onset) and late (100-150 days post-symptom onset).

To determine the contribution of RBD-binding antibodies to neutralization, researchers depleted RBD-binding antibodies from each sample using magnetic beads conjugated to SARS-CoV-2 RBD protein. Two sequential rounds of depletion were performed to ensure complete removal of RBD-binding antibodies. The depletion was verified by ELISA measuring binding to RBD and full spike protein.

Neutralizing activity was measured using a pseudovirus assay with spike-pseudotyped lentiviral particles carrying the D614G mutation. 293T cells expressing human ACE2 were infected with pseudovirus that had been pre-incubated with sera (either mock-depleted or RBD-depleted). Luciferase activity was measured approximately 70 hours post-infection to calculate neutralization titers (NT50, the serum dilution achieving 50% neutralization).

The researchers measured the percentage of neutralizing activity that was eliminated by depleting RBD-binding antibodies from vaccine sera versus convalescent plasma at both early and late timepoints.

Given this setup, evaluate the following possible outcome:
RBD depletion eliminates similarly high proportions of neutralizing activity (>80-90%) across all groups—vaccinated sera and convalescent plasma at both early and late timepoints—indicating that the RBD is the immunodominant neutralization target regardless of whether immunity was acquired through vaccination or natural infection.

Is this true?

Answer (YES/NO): NO